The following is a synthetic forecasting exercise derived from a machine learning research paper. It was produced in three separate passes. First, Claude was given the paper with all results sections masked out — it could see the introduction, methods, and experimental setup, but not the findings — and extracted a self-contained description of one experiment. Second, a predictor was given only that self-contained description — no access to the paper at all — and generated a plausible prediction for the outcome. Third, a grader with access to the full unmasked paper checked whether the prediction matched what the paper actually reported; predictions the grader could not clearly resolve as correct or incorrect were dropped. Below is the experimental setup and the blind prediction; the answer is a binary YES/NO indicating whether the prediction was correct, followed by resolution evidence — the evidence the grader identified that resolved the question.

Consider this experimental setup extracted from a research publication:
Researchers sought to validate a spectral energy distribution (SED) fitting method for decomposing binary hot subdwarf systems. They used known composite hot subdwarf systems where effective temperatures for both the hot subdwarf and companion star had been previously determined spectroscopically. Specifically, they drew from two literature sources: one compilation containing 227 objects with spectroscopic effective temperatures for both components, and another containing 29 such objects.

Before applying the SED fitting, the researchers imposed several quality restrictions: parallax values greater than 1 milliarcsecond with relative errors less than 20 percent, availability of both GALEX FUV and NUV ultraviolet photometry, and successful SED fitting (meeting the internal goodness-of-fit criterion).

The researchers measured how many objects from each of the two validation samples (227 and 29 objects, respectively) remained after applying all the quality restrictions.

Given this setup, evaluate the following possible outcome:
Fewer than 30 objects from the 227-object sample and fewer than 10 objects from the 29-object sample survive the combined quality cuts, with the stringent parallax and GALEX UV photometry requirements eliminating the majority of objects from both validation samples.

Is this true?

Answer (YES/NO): NO